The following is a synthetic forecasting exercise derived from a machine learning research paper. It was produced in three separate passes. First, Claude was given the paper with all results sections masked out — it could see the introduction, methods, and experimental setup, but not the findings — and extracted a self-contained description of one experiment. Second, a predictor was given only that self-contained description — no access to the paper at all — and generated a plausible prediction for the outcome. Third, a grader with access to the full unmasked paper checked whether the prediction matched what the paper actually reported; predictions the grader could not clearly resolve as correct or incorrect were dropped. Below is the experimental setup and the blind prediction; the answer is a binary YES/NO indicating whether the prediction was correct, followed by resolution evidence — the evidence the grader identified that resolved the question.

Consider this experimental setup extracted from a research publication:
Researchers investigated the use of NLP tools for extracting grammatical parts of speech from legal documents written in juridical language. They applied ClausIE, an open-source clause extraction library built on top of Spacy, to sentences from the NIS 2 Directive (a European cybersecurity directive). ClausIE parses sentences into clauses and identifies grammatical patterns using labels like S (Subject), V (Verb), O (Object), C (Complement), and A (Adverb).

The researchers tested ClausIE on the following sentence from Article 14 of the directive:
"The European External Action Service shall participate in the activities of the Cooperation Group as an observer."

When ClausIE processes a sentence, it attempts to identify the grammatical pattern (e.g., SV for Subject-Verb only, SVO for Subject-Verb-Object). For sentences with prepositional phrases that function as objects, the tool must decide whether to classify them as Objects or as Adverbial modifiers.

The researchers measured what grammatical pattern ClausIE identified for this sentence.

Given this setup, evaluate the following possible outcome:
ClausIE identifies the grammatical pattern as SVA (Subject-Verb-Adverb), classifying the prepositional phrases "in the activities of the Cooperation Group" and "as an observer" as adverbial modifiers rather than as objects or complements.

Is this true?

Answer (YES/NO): NO